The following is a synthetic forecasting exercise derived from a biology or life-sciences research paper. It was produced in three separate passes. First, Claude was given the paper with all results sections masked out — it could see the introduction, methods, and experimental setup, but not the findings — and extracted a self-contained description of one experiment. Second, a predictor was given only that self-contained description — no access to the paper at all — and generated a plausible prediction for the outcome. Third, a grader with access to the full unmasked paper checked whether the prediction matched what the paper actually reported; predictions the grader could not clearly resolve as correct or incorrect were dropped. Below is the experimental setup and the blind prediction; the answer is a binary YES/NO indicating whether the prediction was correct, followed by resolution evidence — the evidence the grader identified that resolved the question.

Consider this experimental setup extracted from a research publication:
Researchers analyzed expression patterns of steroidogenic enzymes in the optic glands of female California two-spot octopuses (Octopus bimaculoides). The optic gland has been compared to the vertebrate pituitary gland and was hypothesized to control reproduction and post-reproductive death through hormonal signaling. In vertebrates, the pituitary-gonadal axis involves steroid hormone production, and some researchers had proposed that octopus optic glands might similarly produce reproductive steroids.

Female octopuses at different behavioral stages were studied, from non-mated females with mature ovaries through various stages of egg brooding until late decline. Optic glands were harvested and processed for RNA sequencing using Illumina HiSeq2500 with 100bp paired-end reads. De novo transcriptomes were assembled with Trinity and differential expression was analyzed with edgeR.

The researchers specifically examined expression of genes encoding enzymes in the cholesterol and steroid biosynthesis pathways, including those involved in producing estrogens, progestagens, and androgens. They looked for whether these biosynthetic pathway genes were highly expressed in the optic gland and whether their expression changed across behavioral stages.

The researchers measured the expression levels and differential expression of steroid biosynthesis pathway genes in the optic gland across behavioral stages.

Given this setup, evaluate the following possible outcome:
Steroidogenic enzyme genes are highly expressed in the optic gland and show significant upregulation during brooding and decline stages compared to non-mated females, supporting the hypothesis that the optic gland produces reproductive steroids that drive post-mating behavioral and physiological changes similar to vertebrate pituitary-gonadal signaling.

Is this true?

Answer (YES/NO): NO